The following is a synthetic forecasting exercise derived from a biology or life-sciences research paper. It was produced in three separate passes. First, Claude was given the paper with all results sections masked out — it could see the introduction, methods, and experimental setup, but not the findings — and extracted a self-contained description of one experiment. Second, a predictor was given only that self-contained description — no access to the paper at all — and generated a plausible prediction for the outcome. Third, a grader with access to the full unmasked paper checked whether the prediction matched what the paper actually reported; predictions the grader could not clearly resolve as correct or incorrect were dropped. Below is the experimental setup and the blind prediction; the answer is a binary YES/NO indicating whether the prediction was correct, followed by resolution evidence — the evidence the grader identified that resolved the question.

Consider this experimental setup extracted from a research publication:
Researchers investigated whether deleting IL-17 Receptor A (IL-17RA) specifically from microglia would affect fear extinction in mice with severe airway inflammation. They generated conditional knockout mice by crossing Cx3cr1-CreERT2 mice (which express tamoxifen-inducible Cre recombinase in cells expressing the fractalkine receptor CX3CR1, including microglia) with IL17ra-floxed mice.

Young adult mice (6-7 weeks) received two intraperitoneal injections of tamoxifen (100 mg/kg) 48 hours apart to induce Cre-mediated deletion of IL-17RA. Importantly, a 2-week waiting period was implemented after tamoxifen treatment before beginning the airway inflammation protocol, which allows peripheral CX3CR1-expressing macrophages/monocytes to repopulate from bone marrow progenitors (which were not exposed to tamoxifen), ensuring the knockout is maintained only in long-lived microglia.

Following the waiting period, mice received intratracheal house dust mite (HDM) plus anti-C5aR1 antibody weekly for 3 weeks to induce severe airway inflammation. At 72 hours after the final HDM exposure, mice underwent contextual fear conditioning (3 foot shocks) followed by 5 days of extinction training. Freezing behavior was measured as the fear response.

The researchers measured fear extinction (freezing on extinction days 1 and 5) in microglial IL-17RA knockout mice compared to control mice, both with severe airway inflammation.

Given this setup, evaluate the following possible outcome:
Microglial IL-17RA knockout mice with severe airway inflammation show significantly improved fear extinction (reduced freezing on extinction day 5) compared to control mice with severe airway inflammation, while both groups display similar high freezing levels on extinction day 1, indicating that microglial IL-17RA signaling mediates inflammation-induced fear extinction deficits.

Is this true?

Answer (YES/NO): YES